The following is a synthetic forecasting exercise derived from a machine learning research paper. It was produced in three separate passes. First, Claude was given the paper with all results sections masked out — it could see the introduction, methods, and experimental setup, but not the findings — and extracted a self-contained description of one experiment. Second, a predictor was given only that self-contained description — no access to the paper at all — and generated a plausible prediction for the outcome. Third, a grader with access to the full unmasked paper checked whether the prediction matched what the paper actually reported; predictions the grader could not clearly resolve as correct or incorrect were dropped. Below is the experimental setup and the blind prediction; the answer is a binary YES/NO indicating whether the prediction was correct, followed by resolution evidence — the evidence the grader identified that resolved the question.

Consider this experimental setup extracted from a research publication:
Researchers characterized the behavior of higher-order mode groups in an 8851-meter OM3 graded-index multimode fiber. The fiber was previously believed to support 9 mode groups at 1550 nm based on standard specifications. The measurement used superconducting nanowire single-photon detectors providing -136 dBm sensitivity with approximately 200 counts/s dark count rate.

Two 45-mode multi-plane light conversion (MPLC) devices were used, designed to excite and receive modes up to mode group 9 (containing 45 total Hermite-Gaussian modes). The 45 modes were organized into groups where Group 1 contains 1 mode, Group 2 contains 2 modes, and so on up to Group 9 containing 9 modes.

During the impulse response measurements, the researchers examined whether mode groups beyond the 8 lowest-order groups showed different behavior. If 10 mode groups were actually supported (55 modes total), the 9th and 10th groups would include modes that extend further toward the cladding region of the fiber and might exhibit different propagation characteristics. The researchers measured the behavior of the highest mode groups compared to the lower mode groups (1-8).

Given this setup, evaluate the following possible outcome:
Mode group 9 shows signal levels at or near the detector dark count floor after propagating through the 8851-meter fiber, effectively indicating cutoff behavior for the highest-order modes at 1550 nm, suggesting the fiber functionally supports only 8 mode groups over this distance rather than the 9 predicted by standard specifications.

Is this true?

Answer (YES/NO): NO